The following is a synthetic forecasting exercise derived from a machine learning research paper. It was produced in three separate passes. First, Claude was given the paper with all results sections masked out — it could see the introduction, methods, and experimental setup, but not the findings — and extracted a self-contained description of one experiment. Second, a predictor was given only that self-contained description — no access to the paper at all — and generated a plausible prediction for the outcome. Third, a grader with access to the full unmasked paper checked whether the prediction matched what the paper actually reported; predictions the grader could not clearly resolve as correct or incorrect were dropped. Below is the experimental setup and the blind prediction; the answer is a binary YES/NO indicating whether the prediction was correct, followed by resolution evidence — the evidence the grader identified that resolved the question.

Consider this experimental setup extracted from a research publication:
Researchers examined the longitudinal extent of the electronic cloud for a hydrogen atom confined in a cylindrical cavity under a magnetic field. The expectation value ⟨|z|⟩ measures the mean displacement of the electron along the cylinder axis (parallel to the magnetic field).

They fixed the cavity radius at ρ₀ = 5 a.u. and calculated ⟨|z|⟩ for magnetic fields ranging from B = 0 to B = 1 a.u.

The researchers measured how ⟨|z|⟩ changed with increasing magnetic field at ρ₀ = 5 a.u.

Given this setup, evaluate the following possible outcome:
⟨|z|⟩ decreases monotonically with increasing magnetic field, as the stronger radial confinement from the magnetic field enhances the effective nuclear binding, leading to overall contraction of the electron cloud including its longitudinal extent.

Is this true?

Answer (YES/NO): YES